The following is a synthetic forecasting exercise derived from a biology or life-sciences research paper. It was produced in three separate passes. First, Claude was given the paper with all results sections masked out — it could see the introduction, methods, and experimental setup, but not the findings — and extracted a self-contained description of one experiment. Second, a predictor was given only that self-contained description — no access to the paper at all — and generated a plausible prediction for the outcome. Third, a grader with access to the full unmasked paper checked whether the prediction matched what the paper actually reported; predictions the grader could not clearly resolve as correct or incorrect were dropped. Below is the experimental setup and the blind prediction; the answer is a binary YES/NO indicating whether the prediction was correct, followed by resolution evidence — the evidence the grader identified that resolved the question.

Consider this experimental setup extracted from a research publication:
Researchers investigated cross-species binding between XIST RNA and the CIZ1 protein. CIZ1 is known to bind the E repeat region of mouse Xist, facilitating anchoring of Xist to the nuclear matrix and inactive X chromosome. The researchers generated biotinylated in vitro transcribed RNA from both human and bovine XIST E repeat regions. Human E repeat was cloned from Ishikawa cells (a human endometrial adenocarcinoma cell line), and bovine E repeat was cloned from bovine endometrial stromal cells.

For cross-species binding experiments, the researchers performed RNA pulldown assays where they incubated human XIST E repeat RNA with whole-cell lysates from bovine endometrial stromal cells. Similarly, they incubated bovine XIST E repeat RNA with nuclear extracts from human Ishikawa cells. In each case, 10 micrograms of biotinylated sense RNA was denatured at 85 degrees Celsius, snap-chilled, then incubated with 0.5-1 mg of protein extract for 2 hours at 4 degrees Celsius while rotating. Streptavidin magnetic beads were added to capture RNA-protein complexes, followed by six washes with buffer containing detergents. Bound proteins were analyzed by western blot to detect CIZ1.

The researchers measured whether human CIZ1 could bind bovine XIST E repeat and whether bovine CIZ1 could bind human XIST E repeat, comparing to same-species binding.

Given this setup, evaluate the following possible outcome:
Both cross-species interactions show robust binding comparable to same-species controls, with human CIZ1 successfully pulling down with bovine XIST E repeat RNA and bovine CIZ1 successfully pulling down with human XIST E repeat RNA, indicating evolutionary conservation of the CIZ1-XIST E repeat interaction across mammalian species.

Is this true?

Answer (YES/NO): NO